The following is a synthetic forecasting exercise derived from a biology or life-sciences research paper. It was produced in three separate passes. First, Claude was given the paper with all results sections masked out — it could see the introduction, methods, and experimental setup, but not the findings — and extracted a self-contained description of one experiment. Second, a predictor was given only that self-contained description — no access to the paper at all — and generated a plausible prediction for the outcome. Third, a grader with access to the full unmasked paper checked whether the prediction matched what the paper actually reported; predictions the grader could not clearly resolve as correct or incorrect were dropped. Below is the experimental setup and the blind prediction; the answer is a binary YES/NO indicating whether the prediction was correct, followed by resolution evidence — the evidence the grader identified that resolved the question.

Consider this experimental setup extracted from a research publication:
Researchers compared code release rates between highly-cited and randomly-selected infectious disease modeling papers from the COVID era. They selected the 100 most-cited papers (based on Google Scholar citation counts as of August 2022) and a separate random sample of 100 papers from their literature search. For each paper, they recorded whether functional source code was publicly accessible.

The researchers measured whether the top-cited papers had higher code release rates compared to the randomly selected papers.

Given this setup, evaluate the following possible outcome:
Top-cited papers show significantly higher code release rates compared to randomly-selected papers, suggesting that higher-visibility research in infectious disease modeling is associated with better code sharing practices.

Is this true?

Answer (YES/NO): YES